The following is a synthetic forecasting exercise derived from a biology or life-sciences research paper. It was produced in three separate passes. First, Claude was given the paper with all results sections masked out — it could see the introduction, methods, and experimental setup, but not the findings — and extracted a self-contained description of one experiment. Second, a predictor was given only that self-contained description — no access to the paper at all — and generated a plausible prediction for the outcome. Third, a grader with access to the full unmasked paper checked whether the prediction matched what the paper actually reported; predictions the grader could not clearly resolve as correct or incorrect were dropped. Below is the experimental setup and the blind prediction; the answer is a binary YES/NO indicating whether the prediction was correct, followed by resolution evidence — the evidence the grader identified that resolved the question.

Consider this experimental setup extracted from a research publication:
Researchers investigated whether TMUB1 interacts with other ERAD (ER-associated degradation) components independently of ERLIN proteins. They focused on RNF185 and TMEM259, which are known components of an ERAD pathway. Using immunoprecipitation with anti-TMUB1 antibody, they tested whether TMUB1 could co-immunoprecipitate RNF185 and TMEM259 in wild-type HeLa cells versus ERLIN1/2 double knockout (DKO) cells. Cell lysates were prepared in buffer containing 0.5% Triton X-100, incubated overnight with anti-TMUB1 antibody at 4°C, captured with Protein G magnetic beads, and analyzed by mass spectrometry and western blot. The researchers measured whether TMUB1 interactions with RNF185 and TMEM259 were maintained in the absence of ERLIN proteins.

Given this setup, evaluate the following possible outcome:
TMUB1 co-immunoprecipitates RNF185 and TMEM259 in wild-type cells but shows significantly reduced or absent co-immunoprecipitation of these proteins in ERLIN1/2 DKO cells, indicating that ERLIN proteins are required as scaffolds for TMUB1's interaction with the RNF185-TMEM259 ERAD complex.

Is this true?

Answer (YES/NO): NO